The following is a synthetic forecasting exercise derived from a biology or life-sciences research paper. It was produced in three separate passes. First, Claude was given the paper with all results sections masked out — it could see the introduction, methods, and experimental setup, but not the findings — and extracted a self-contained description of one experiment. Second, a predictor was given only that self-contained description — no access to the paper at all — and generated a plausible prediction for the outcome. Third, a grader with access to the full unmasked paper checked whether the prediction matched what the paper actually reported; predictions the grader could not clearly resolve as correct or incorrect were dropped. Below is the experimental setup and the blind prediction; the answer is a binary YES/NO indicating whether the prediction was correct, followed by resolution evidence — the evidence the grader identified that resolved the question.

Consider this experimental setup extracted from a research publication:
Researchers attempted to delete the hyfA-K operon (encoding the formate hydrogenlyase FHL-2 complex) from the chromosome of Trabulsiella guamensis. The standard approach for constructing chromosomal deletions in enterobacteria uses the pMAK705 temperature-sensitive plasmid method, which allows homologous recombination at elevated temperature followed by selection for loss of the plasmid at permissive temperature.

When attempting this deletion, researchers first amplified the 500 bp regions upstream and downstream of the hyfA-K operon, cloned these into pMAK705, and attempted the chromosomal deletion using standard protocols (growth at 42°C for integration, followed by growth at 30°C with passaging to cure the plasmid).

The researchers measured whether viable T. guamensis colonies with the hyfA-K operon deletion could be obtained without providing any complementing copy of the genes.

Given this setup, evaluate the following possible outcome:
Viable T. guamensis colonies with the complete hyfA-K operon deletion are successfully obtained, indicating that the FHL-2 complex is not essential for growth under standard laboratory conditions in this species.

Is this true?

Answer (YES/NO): NO